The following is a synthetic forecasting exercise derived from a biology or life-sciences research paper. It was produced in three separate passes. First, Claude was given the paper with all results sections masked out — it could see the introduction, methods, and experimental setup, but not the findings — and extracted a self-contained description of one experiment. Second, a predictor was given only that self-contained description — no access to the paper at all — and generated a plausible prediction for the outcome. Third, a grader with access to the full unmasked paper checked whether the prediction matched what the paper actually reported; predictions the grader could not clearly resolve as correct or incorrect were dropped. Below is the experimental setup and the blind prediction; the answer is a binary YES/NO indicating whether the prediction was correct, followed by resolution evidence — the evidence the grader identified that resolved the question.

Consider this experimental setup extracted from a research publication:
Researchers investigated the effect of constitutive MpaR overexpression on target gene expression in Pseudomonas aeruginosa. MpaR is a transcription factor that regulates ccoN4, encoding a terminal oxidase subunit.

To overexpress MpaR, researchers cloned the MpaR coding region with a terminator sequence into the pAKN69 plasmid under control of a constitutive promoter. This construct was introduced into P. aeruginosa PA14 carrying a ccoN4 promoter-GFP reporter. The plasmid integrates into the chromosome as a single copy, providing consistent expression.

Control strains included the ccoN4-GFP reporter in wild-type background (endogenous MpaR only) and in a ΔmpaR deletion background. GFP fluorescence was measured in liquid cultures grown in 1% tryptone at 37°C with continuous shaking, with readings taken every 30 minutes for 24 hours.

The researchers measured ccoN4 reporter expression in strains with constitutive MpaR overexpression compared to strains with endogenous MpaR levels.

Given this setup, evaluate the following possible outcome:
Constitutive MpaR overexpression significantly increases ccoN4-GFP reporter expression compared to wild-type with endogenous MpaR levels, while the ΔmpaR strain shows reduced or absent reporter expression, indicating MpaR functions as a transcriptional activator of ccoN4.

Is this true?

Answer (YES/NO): NO